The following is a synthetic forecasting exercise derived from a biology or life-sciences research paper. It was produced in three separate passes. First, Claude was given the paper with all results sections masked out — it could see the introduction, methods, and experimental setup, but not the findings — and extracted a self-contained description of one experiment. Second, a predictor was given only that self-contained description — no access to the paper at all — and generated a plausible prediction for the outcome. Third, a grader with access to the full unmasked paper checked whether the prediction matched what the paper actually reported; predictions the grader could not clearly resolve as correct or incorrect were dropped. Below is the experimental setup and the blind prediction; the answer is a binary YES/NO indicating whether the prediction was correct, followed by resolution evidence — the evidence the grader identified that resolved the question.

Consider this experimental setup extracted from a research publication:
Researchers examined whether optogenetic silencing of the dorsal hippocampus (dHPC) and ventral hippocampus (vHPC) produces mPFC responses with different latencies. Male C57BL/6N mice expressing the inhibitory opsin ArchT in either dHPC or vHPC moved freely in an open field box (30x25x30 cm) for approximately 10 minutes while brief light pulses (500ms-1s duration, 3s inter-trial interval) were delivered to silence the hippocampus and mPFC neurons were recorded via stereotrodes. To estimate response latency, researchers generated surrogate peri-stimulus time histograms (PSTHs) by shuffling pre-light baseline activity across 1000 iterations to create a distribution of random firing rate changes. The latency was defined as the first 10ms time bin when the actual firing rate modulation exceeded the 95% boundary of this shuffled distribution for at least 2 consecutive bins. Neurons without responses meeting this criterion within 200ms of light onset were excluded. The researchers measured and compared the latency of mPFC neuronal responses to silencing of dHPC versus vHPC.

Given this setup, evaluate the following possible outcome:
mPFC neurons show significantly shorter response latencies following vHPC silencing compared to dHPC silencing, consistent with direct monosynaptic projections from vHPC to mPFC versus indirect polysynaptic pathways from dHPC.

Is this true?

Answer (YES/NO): YES